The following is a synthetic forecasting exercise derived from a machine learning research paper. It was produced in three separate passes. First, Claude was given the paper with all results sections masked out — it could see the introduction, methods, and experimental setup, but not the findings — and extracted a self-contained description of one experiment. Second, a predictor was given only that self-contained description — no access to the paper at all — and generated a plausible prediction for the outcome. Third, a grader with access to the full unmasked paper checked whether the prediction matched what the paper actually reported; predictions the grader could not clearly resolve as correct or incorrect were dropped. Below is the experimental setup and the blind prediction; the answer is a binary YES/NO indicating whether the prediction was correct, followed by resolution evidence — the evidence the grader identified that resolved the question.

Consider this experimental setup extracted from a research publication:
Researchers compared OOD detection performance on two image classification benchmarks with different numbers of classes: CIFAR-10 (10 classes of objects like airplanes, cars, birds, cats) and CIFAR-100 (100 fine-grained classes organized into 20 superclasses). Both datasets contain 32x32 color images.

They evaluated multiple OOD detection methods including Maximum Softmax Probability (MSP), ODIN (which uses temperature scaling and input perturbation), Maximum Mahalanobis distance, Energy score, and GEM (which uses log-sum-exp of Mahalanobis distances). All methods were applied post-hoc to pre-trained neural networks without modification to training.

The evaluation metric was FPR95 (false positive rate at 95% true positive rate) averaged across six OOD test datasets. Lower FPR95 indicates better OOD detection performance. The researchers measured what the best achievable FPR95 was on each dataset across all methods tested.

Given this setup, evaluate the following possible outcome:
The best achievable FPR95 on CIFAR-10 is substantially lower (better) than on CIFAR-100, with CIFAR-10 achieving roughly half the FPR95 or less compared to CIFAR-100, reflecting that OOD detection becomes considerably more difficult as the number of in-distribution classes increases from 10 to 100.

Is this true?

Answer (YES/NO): NO